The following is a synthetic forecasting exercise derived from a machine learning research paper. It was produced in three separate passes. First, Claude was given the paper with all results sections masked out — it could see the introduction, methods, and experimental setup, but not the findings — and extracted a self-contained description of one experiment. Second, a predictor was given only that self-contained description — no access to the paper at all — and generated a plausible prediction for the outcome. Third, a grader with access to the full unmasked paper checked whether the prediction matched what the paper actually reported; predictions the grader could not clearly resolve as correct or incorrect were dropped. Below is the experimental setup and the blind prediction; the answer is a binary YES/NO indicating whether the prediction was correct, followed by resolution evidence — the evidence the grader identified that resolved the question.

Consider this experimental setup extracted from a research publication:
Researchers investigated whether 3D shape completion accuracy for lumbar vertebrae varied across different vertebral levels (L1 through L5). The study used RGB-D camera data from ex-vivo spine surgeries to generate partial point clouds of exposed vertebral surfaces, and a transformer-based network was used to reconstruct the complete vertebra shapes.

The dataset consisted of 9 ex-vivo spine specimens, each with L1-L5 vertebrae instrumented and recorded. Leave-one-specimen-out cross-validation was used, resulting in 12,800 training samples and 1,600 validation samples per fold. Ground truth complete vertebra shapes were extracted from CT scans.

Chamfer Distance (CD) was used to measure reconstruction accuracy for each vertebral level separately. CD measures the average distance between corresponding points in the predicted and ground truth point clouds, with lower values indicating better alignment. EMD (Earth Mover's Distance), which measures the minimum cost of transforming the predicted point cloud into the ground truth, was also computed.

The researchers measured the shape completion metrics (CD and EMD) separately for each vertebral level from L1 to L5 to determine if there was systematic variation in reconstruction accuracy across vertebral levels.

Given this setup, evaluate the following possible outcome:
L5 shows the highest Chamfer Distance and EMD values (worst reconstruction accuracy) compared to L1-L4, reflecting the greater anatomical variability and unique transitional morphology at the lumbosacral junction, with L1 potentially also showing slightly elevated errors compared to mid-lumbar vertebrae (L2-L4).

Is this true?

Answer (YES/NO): NO